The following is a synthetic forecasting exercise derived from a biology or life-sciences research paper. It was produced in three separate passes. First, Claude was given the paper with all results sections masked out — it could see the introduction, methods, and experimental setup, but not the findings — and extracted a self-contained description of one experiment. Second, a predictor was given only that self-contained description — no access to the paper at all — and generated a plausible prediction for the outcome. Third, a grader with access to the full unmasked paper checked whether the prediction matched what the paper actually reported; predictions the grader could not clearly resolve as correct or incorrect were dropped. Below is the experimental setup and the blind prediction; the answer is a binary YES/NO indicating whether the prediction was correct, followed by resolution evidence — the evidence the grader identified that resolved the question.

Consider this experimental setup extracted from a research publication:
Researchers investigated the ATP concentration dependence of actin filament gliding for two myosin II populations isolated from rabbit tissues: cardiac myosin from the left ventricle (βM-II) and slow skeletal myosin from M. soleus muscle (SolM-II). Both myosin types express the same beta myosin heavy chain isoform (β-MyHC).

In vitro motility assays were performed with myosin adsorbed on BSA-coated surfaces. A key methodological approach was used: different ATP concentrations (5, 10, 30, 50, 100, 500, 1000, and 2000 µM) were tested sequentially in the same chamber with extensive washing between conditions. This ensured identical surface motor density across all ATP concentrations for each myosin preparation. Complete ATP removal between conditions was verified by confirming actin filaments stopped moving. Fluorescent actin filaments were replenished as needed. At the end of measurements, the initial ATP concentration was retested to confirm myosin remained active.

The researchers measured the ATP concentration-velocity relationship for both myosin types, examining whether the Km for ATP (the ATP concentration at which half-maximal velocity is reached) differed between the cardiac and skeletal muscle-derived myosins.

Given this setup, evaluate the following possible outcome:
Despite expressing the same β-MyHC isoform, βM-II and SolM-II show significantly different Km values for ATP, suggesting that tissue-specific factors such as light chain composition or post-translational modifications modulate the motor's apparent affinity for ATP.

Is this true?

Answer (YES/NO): YES